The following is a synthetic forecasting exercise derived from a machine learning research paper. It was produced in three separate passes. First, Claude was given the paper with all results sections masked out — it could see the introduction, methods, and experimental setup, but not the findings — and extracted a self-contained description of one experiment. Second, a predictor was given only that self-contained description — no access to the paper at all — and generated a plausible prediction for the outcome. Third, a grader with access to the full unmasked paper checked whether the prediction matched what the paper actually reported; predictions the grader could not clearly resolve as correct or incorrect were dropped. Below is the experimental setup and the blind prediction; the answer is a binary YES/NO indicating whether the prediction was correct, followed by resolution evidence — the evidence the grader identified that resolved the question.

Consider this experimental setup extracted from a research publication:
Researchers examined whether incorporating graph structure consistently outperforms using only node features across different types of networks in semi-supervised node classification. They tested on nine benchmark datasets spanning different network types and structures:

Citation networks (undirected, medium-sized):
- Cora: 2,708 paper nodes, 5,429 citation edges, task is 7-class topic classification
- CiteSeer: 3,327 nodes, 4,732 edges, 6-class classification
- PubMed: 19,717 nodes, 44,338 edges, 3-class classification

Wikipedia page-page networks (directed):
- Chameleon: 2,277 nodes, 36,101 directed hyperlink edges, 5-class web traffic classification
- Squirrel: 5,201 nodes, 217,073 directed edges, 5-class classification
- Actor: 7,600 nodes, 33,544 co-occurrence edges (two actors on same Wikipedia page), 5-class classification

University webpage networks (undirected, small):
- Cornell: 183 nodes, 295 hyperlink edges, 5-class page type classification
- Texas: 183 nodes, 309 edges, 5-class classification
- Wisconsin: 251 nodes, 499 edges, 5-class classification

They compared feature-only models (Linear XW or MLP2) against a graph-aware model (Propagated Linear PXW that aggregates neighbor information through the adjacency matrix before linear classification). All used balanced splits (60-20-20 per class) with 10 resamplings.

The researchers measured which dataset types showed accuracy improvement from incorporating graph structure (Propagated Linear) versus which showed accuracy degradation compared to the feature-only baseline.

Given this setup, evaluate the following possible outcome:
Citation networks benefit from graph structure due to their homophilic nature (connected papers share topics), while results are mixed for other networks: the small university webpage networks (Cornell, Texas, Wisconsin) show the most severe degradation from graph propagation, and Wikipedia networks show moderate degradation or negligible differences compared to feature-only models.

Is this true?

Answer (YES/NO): NO